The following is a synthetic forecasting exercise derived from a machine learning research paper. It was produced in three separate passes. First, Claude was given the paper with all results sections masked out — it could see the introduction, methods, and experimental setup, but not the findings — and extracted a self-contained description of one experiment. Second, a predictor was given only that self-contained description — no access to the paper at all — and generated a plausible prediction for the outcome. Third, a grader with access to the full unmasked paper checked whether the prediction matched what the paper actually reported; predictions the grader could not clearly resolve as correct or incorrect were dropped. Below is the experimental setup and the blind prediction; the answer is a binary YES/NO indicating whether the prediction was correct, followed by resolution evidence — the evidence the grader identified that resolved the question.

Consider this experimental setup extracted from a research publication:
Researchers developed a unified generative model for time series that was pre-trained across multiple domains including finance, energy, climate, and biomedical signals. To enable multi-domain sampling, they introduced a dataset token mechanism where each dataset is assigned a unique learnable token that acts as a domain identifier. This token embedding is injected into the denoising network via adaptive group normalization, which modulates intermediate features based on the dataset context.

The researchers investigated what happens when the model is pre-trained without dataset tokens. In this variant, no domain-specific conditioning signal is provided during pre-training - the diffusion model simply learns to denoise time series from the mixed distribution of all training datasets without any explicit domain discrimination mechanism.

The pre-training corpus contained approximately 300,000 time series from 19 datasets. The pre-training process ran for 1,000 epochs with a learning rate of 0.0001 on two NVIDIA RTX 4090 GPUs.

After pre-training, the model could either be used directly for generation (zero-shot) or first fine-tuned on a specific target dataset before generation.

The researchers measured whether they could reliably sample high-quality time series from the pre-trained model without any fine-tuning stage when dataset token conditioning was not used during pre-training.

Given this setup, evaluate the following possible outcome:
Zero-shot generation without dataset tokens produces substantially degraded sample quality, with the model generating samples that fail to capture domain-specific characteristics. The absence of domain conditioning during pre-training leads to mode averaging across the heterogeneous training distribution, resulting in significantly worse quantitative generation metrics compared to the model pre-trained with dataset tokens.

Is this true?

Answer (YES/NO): YES